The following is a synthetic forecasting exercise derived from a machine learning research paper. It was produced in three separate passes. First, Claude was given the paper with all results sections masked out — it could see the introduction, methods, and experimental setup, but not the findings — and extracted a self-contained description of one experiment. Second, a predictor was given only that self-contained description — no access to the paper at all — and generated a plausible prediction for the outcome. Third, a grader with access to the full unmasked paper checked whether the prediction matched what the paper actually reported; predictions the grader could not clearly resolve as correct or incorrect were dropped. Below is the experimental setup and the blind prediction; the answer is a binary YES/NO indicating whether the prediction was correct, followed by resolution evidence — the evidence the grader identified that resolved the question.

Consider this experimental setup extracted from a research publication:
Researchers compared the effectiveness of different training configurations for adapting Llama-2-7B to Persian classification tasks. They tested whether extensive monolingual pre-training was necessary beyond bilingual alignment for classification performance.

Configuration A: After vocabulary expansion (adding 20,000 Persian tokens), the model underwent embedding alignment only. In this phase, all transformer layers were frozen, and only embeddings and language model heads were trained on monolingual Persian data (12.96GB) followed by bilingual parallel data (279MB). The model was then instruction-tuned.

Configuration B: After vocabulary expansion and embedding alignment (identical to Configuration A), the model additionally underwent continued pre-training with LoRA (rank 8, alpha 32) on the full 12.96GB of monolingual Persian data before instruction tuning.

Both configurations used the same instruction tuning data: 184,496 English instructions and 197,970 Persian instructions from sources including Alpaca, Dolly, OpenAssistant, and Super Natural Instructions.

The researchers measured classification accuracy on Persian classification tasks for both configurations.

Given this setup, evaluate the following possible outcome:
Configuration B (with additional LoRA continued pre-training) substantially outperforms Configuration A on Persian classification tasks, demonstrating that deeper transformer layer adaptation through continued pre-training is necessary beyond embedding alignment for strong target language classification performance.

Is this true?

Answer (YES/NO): NO